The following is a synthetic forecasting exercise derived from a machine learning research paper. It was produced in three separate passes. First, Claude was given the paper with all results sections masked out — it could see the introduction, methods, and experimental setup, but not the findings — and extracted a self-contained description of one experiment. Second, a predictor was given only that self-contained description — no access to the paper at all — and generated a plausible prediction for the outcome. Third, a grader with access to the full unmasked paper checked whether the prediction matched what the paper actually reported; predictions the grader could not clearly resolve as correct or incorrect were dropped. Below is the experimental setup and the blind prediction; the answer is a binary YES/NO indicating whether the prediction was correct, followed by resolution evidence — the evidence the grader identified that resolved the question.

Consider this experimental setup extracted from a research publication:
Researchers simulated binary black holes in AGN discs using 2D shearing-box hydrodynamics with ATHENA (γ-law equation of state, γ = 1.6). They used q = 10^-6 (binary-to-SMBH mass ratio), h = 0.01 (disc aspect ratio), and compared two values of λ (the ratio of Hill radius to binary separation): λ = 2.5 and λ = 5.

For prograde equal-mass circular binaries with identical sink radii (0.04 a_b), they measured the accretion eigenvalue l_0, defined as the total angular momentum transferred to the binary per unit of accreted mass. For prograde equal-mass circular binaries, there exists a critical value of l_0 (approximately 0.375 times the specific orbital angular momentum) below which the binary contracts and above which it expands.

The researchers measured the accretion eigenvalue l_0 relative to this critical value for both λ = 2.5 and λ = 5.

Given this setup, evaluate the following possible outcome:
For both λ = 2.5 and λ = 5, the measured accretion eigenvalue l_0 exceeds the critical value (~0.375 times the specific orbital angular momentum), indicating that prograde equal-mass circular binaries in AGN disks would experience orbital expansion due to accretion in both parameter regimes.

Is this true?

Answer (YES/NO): NO